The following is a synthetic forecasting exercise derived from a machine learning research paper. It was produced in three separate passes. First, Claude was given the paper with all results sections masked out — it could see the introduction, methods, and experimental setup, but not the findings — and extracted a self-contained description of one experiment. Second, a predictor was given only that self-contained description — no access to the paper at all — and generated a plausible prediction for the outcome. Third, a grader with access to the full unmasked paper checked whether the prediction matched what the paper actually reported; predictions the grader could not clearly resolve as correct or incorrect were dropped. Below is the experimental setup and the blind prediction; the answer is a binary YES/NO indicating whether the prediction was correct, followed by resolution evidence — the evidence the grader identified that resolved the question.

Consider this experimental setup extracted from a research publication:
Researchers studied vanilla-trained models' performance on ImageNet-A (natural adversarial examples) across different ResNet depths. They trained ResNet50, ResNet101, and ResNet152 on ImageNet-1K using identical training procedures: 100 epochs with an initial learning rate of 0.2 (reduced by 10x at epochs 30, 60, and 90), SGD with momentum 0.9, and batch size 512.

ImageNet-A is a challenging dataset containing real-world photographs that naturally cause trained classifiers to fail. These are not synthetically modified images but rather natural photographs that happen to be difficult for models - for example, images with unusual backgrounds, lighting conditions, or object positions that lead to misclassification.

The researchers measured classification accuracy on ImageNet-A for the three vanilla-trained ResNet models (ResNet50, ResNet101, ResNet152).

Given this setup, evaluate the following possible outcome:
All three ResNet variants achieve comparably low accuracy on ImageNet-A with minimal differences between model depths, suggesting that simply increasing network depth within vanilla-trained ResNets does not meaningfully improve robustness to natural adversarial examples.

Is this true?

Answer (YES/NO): NO